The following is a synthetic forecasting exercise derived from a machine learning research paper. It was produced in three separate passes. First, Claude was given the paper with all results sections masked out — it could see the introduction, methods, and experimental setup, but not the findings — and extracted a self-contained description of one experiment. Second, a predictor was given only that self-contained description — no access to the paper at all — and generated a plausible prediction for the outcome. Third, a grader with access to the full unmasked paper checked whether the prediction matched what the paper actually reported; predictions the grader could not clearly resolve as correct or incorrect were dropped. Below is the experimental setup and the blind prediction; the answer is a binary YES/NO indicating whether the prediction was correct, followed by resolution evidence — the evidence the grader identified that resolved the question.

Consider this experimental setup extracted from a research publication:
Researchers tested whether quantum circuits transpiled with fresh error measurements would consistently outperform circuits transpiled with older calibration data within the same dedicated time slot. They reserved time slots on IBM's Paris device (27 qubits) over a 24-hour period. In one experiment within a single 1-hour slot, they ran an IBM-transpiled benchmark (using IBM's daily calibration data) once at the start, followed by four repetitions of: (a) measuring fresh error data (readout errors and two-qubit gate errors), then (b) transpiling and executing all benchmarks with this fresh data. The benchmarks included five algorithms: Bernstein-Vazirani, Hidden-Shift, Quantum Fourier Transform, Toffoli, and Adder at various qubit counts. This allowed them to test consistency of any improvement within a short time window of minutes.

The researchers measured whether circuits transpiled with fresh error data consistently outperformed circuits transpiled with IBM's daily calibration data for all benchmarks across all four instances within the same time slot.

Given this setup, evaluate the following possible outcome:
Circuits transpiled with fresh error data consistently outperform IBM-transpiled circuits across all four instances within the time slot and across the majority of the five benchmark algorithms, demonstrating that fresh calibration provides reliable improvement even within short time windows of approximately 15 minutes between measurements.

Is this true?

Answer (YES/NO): NO